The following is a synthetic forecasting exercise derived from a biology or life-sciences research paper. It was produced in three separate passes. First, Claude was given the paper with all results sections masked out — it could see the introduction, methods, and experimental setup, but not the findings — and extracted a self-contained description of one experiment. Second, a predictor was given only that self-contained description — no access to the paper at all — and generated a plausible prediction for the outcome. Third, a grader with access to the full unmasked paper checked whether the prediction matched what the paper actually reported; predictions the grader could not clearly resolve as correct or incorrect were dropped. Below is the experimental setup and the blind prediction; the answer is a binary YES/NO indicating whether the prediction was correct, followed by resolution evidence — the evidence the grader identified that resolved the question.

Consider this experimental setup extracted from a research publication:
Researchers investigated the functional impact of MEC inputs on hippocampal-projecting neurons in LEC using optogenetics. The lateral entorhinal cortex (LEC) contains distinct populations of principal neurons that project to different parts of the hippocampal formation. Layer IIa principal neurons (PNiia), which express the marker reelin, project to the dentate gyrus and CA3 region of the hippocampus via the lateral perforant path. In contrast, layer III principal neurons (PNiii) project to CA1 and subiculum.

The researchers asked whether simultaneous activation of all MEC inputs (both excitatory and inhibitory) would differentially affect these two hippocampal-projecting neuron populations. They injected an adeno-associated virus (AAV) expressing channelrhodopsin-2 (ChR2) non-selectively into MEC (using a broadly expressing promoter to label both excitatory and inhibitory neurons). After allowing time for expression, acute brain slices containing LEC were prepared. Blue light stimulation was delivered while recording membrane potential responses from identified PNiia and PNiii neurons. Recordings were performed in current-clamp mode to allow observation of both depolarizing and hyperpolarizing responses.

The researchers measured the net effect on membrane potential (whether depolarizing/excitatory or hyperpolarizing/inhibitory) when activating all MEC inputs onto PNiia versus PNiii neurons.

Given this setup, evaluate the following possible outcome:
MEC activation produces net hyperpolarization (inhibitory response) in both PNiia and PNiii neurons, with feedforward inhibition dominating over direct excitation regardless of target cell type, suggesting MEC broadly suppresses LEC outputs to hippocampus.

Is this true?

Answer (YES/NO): NO